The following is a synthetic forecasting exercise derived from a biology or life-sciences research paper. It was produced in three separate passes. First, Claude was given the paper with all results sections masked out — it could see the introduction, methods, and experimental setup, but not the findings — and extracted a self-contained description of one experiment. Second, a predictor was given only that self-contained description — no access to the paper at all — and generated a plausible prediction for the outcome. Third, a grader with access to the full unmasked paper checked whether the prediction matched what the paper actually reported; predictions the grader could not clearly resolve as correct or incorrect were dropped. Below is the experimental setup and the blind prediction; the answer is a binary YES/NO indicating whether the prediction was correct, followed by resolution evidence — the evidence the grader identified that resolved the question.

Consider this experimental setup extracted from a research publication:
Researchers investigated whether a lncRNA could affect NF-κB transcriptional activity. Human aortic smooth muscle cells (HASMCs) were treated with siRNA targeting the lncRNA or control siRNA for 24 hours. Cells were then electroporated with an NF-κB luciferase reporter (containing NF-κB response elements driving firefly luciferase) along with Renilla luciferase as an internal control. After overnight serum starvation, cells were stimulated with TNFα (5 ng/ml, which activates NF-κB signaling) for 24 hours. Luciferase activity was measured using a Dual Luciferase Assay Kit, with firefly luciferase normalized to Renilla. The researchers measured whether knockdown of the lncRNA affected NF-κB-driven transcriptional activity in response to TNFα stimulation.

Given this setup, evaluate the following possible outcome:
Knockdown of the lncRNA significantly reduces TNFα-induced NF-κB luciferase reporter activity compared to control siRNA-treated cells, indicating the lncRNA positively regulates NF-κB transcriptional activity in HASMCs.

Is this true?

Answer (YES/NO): YES